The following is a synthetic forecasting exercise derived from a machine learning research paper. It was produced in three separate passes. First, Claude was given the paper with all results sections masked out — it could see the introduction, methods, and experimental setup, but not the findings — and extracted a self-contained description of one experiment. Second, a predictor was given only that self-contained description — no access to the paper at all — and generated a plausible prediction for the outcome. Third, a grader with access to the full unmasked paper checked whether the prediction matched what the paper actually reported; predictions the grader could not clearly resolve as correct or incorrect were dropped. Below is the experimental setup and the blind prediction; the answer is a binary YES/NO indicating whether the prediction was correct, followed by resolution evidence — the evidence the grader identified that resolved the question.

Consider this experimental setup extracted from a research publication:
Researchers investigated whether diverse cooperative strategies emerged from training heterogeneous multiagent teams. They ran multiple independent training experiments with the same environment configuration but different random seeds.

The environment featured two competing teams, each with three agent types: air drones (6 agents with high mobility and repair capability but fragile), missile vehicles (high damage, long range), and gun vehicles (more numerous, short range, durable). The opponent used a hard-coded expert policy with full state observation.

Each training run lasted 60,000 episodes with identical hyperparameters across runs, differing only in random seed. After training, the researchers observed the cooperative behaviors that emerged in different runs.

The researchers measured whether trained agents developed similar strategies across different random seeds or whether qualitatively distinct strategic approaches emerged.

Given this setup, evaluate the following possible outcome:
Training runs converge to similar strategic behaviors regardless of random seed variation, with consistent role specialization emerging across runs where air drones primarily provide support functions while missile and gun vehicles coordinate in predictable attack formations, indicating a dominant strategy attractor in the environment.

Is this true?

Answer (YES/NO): NO